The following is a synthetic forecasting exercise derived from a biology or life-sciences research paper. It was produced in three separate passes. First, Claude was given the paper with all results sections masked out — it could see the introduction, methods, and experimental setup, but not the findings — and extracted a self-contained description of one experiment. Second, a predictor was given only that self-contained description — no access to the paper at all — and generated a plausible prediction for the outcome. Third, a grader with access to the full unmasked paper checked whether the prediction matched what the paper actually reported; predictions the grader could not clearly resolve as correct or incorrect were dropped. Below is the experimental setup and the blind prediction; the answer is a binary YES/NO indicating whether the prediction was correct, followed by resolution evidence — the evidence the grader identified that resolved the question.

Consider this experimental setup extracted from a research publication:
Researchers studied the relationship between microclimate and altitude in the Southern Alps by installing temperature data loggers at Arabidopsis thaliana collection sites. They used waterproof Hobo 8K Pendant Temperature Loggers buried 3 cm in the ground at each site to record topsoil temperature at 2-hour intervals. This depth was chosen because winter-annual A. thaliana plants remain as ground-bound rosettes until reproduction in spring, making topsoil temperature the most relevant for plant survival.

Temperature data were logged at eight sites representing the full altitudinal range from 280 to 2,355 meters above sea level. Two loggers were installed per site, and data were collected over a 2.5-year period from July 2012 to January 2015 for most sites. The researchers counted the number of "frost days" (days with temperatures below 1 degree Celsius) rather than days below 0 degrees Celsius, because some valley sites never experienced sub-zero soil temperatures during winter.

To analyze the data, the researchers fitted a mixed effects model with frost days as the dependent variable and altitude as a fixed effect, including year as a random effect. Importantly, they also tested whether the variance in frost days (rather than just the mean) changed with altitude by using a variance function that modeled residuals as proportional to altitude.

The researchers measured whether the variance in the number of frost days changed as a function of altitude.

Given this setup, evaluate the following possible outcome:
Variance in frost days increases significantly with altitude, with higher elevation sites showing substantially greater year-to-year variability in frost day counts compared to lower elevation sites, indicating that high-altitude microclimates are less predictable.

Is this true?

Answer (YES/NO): NO